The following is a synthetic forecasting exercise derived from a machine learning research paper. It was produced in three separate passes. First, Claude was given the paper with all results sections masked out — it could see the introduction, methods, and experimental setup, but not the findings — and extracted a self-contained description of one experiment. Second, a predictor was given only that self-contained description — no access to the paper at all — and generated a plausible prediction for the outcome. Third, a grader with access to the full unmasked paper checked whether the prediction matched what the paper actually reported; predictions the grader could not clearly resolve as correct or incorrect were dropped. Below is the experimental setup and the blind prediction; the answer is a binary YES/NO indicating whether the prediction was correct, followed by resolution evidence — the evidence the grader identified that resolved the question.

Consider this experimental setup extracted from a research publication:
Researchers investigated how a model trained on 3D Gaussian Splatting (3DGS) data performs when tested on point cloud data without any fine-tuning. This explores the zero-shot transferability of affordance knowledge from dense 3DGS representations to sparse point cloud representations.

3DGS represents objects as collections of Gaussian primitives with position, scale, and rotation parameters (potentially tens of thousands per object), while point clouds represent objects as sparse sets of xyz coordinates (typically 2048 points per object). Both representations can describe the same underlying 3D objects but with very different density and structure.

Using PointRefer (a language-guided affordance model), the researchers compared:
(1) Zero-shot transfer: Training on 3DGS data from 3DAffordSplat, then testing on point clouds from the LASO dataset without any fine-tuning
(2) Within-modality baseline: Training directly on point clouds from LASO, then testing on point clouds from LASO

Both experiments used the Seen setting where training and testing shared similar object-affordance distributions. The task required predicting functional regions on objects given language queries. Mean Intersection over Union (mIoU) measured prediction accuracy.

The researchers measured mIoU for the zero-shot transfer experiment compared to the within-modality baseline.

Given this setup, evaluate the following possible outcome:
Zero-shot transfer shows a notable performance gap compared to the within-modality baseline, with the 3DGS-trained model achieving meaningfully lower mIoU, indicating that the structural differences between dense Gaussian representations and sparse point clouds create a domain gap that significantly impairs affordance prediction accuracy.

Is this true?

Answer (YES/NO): YES